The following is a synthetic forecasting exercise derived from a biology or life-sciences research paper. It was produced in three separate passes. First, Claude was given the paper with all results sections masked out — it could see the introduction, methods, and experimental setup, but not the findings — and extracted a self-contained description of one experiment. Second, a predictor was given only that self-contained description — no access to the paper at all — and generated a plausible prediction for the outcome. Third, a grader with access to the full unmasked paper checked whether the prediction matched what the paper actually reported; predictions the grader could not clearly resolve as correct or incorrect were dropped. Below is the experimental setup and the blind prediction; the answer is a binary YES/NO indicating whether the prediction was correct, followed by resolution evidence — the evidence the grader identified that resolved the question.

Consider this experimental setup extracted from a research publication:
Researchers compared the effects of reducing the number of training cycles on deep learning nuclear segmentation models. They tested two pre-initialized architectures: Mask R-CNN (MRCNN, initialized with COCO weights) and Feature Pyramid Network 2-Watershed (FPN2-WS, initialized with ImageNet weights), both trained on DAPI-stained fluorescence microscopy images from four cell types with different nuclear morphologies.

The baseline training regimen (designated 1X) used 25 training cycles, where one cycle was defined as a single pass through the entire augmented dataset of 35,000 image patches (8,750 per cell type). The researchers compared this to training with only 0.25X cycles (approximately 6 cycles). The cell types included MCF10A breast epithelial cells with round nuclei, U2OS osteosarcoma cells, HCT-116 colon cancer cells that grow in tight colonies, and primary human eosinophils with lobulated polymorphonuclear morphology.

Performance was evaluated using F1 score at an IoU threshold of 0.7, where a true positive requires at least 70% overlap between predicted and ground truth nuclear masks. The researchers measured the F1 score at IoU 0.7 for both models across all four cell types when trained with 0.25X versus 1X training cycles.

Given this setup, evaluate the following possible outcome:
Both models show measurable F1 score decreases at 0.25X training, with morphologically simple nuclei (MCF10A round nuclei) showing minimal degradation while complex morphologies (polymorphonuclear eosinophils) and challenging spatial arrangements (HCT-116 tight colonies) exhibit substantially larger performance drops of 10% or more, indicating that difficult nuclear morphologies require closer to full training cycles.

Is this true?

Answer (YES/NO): NO